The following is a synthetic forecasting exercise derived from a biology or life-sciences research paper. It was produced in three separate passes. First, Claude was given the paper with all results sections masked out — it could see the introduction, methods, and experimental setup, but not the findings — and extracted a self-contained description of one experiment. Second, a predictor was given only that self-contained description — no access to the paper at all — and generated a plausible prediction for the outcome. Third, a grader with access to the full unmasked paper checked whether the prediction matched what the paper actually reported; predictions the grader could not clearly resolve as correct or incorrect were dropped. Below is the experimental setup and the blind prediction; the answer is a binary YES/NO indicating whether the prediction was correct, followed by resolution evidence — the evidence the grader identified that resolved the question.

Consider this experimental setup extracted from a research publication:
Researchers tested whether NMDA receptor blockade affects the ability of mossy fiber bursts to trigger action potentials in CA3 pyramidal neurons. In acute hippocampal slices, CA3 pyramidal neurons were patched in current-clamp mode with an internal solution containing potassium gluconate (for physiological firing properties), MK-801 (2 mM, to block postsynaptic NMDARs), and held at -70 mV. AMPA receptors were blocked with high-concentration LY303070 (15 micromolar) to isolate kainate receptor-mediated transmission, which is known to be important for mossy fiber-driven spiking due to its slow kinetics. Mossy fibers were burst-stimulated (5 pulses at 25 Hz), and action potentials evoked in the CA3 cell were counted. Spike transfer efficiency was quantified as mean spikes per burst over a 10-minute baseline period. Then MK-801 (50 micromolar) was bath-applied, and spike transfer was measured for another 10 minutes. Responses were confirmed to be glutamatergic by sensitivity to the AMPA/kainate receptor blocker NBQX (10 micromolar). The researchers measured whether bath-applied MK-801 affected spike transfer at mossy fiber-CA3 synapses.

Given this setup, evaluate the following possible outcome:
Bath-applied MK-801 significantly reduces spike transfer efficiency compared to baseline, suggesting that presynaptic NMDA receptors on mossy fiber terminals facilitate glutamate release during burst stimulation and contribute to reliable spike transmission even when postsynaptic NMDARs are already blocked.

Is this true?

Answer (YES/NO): YES